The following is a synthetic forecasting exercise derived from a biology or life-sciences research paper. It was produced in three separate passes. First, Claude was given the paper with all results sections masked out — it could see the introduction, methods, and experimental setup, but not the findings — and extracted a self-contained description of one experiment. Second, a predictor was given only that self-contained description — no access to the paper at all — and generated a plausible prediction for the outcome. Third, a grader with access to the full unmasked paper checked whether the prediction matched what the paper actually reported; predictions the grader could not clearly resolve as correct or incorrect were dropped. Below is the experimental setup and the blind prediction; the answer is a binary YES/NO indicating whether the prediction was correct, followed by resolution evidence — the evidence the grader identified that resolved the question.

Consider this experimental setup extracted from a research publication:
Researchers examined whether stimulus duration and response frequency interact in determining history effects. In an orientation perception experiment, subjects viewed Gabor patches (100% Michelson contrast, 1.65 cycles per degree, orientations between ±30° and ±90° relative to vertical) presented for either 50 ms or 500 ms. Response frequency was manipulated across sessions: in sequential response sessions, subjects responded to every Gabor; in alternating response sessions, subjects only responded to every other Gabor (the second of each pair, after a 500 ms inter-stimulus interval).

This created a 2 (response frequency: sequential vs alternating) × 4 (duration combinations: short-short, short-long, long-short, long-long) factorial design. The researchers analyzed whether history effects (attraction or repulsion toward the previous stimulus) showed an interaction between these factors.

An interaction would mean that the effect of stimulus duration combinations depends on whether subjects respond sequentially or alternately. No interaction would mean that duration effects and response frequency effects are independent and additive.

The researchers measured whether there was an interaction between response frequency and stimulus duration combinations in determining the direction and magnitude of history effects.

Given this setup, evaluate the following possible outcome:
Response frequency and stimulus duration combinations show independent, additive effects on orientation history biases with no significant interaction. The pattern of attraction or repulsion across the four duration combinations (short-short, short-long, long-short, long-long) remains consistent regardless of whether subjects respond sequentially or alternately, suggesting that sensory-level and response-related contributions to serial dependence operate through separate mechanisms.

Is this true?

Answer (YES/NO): NO